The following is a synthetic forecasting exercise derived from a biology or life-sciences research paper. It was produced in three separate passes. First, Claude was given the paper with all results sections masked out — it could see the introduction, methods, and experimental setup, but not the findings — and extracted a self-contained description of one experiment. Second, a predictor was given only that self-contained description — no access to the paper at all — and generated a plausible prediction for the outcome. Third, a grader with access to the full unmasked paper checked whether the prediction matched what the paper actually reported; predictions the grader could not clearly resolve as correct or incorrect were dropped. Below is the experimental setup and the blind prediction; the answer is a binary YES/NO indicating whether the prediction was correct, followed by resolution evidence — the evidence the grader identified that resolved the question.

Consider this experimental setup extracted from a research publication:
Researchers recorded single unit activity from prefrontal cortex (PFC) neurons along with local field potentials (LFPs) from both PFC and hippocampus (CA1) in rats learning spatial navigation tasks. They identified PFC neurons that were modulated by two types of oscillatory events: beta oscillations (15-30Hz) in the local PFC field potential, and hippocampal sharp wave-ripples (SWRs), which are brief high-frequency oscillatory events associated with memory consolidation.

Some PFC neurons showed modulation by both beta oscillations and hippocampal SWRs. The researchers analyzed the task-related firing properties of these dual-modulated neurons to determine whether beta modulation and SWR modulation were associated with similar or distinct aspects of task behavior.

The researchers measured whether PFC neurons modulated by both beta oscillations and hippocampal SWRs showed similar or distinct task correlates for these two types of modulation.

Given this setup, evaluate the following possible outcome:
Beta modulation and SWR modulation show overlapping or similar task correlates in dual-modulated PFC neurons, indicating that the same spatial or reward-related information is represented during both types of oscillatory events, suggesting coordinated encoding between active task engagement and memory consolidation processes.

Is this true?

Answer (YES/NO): NO